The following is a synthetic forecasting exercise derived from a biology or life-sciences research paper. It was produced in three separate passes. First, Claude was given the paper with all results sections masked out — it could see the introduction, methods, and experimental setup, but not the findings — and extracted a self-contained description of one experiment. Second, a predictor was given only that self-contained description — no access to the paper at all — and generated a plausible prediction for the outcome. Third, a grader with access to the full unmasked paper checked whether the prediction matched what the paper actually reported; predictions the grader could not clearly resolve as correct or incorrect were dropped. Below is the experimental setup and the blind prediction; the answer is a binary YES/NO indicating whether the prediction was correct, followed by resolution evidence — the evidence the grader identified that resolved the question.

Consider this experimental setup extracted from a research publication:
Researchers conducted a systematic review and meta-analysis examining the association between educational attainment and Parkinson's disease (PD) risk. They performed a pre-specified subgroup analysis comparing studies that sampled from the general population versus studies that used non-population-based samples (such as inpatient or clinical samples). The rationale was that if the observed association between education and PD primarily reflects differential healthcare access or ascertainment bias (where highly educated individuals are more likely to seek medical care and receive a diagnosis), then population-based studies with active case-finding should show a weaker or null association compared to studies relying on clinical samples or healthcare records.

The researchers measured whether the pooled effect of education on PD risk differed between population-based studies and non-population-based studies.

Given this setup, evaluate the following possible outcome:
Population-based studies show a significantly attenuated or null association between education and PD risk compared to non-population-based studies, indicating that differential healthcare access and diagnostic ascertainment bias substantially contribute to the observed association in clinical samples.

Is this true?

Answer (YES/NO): NO